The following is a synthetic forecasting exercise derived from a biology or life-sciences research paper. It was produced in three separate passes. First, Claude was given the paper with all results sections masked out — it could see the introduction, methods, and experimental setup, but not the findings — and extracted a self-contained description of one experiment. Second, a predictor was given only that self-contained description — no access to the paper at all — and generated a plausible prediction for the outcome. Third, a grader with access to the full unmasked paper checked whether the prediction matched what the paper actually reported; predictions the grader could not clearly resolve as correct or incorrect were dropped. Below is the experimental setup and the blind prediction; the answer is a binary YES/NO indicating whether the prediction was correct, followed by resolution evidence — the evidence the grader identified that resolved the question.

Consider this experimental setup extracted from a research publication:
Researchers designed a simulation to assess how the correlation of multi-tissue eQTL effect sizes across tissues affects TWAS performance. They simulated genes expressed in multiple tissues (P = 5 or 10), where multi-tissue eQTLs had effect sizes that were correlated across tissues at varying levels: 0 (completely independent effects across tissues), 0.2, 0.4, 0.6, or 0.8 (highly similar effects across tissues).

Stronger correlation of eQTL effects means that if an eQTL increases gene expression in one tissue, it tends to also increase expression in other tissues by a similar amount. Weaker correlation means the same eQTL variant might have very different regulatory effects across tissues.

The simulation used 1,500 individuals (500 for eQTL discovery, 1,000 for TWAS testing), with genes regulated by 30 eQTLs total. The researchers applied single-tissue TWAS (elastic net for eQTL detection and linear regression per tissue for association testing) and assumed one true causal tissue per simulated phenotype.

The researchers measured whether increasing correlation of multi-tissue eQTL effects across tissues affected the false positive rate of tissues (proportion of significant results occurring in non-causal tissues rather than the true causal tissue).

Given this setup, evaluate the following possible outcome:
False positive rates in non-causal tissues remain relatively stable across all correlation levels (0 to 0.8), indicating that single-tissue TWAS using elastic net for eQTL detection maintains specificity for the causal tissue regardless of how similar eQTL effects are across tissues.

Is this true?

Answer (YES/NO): NO